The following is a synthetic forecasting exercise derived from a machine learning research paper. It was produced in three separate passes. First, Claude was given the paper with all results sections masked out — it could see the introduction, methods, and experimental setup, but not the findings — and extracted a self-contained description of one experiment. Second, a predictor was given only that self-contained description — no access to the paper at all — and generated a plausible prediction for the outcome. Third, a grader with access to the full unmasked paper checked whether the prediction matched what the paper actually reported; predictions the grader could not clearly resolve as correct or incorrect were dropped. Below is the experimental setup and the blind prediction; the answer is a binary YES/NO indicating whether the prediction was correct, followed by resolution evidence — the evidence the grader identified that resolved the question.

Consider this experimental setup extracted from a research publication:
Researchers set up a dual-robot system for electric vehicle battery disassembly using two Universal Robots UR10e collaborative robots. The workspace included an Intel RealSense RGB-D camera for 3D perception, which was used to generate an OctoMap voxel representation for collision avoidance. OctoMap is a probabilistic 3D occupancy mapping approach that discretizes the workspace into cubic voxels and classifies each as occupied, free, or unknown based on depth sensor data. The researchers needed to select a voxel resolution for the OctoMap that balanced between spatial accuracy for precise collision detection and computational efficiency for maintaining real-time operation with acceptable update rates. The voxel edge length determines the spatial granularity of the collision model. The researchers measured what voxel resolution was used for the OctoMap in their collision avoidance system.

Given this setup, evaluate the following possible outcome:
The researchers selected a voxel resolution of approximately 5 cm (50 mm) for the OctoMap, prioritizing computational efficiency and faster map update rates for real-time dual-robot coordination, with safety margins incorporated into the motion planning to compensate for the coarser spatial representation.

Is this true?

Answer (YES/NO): NO